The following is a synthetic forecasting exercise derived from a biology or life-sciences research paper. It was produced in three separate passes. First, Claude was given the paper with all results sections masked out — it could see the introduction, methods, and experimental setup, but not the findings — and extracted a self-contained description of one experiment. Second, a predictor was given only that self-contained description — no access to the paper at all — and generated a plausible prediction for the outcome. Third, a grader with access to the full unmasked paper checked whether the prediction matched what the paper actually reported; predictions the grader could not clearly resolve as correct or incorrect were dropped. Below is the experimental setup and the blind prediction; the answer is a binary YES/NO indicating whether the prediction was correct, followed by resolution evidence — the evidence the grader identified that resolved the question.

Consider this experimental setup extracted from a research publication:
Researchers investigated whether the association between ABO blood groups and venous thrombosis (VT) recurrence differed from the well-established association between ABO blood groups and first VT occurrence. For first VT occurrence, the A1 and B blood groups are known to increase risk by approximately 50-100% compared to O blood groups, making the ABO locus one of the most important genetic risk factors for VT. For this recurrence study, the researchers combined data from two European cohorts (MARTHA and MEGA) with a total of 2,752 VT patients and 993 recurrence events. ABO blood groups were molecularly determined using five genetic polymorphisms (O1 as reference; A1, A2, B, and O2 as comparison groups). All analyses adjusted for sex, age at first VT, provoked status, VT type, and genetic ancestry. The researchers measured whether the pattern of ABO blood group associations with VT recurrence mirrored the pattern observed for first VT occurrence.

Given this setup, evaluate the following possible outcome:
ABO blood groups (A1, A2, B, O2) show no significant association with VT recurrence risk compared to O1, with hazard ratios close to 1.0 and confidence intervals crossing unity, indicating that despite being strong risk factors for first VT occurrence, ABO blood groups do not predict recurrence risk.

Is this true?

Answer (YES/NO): NO